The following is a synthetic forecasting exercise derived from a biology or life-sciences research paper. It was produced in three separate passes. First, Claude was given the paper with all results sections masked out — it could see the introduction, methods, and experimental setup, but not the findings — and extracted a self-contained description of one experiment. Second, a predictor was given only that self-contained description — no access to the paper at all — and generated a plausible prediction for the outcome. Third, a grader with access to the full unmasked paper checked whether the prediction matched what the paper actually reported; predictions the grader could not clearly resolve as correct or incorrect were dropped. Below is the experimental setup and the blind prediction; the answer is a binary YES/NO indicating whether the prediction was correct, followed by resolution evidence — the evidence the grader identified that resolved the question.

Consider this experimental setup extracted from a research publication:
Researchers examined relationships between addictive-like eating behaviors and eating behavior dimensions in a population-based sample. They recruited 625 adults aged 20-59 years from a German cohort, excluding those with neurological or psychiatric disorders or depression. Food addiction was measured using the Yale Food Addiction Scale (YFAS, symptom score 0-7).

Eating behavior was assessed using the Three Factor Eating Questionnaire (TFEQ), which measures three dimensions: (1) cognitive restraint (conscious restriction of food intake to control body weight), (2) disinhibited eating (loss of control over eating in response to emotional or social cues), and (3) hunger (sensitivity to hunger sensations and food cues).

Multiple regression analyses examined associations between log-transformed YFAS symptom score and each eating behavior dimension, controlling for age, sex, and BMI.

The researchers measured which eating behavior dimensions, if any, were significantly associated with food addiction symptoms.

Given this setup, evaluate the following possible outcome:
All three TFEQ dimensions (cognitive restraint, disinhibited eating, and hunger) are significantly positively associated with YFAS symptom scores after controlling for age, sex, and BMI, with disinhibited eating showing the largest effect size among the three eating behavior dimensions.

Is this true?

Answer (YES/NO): NO